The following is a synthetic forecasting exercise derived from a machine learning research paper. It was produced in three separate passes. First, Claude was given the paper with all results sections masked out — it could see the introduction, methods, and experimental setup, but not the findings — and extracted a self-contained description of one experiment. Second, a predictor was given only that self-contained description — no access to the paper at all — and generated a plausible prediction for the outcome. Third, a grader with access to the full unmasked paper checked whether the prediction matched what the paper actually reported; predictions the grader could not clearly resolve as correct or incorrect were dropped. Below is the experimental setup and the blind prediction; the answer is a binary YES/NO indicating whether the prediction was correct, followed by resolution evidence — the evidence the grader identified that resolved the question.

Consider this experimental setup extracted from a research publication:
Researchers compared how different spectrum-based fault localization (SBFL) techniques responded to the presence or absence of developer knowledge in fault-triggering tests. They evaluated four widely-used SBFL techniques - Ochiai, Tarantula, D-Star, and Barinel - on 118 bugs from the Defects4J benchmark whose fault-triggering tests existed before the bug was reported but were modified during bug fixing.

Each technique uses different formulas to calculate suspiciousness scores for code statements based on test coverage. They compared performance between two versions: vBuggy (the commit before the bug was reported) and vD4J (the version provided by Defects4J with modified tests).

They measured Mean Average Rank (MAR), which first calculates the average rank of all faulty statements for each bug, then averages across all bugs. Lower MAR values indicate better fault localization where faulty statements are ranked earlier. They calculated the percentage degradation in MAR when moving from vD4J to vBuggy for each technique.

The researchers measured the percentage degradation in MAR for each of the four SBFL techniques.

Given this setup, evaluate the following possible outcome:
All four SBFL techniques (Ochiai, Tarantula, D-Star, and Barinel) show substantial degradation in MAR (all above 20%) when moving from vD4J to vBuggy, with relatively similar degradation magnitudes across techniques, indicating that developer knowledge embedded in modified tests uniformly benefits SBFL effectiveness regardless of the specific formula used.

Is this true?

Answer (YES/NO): NO